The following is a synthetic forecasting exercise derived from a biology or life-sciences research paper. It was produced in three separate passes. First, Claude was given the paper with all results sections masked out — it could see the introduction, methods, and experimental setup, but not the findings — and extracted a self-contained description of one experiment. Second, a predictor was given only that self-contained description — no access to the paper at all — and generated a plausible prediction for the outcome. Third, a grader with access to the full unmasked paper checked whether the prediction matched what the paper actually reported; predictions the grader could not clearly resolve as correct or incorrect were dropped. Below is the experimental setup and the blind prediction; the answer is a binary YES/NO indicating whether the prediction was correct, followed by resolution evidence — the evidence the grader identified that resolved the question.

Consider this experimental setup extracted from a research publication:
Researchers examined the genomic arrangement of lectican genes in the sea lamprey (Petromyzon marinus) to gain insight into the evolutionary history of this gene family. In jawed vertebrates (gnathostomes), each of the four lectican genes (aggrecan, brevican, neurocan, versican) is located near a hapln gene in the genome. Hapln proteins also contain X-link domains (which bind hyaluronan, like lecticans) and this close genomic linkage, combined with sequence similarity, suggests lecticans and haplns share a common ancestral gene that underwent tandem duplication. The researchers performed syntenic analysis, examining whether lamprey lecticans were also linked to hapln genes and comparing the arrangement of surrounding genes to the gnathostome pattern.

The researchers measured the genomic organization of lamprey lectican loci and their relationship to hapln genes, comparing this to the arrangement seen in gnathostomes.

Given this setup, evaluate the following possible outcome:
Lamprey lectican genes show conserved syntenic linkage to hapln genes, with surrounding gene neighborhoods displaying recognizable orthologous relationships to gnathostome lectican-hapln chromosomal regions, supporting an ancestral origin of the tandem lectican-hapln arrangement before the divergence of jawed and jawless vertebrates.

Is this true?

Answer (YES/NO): NO